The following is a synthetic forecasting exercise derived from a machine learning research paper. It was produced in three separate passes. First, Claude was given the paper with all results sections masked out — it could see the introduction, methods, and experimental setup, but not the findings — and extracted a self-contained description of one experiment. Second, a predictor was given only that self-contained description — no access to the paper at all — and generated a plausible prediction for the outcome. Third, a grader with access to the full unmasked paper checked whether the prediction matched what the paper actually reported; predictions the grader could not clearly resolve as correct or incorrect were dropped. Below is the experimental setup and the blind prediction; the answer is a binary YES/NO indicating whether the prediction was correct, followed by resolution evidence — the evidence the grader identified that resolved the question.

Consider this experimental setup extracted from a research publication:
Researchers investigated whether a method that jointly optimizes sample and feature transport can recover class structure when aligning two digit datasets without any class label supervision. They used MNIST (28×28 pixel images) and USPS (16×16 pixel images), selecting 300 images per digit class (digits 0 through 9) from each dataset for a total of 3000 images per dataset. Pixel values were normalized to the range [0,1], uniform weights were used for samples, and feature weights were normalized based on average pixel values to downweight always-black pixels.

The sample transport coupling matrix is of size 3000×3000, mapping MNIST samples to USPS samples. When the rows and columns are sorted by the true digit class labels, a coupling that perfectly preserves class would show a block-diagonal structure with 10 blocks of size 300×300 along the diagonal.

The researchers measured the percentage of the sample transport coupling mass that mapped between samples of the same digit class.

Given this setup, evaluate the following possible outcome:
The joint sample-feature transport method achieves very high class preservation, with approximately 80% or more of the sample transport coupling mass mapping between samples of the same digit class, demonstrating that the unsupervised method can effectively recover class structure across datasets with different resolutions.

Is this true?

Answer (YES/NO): NO